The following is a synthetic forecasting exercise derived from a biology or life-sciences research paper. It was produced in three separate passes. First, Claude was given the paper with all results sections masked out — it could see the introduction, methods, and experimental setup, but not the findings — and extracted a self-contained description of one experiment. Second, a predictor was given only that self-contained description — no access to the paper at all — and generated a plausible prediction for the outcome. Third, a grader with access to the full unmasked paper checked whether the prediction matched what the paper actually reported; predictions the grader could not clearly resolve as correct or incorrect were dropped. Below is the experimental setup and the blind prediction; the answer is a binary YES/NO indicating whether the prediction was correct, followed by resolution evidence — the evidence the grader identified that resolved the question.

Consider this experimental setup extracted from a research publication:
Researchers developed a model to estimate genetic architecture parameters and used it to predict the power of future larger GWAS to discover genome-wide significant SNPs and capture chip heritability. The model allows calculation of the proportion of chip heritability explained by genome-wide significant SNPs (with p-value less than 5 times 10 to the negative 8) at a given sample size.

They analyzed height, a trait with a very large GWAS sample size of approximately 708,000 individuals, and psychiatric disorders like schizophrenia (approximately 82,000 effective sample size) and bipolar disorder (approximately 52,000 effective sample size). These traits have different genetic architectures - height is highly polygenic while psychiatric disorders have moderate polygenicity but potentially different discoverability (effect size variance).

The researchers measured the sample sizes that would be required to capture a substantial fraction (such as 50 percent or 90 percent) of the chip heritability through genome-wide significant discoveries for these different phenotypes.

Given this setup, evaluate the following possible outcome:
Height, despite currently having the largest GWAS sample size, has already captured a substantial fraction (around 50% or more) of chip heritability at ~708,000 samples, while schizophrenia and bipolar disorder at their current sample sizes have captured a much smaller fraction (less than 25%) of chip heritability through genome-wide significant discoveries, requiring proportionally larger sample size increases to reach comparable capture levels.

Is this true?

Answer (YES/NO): YES